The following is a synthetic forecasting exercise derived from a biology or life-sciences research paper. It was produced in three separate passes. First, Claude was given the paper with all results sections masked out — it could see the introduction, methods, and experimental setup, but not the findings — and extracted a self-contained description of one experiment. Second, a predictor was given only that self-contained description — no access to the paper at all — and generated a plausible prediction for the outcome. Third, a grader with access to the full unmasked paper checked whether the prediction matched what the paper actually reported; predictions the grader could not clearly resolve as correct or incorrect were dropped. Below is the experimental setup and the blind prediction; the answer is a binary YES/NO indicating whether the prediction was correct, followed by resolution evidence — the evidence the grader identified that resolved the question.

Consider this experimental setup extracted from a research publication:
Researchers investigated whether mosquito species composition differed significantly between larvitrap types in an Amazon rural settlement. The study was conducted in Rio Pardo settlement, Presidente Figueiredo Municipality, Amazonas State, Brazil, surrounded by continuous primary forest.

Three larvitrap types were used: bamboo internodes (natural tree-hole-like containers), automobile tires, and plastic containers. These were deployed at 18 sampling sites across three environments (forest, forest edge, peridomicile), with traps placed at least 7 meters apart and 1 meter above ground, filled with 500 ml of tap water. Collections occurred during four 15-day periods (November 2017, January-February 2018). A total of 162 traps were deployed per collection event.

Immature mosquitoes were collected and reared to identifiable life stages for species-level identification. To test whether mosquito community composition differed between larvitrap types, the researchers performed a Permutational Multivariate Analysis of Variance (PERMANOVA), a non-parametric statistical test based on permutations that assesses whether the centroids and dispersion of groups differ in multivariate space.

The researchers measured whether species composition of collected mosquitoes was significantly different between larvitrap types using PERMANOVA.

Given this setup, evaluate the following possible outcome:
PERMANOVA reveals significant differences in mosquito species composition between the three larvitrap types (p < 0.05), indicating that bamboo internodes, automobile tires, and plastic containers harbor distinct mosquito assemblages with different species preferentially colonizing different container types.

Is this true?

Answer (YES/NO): YES